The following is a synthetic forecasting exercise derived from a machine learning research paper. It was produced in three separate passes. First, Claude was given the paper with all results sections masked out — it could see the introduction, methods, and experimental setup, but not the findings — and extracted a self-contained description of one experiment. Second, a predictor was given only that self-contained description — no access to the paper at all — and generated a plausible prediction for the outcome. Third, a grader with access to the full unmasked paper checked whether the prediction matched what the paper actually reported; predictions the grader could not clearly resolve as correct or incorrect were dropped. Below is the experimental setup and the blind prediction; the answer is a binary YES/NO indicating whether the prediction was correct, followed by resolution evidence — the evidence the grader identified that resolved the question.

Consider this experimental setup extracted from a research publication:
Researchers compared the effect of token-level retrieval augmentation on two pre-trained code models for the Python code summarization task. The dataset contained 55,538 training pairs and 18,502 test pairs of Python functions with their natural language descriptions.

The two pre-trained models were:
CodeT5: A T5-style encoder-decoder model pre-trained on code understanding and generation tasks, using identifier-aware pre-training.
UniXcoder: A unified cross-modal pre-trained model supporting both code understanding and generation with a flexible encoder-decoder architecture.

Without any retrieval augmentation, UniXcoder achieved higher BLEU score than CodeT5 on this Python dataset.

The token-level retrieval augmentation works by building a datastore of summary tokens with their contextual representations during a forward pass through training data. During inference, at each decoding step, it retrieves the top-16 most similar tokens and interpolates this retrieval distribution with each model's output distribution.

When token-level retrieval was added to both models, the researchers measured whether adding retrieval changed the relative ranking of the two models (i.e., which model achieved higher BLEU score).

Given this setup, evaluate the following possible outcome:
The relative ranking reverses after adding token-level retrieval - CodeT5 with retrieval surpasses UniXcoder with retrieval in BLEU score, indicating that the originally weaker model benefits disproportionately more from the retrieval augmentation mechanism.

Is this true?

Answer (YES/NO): NO